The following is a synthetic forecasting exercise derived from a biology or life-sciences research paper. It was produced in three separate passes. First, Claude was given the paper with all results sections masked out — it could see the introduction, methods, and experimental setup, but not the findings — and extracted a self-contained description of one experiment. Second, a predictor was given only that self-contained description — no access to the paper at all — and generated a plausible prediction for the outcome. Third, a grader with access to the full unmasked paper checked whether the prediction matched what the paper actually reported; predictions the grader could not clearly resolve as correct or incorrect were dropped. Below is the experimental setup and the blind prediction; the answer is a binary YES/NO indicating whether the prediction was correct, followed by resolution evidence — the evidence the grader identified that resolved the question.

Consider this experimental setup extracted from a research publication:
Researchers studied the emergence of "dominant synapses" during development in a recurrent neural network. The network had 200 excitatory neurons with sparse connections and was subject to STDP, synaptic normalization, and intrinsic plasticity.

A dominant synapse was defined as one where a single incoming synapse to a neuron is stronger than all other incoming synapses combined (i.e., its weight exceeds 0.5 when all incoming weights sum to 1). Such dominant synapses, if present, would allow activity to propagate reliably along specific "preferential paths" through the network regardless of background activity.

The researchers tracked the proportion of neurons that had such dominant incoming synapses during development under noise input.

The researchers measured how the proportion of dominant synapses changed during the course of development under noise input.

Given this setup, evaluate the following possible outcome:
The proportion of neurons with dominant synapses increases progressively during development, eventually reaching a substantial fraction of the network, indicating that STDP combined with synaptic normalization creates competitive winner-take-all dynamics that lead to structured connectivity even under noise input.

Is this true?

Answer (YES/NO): YES